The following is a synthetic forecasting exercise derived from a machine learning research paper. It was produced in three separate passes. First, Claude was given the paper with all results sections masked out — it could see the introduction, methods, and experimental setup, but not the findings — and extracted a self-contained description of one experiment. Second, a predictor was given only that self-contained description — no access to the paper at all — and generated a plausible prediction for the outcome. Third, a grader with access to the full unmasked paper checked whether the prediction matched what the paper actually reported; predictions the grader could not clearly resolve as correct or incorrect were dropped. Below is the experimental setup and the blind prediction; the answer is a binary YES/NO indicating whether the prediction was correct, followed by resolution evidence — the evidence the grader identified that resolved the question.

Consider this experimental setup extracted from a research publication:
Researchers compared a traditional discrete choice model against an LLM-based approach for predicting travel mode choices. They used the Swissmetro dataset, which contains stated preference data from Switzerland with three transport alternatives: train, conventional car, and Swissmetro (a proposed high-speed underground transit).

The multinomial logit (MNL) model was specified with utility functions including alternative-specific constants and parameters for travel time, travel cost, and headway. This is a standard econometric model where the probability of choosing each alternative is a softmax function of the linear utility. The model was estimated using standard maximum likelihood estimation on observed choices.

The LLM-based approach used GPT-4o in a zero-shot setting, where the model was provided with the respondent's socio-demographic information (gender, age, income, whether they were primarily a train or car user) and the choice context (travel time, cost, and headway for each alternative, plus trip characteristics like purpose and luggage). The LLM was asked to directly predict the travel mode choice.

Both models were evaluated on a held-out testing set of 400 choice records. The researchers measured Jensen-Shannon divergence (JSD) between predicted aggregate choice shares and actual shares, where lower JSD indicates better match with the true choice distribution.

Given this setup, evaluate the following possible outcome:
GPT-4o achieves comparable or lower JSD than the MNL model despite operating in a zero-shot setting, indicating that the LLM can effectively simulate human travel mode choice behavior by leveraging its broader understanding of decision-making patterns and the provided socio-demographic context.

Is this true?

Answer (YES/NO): YES